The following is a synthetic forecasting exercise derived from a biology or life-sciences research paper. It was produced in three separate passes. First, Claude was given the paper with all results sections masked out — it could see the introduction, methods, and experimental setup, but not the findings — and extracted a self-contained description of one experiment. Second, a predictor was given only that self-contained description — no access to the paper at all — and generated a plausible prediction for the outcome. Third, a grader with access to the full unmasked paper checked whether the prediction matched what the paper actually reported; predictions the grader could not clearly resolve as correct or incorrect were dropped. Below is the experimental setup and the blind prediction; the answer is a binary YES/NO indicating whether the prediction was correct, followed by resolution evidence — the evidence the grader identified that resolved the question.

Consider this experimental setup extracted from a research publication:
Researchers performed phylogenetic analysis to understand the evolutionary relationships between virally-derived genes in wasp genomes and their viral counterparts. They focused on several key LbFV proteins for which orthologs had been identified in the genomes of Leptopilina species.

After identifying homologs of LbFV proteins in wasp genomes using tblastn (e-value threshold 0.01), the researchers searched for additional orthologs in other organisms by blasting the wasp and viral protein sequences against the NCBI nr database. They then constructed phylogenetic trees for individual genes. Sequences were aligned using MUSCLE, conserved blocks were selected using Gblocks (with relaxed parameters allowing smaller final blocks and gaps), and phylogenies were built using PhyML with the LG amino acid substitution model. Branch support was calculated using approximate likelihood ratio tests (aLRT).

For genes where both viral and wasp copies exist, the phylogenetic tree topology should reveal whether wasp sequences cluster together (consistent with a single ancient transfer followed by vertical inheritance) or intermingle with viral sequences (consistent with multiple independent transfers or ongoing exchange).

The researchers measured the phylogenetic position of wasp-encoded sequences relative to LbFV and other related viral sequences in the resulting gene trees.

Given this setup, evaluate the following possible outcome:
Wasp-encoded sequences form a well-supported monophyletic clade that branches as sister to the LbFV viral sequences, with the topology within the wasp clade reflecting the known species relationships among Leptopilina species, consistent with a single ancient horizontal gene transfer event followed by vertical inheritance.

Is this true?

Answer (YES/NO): YES